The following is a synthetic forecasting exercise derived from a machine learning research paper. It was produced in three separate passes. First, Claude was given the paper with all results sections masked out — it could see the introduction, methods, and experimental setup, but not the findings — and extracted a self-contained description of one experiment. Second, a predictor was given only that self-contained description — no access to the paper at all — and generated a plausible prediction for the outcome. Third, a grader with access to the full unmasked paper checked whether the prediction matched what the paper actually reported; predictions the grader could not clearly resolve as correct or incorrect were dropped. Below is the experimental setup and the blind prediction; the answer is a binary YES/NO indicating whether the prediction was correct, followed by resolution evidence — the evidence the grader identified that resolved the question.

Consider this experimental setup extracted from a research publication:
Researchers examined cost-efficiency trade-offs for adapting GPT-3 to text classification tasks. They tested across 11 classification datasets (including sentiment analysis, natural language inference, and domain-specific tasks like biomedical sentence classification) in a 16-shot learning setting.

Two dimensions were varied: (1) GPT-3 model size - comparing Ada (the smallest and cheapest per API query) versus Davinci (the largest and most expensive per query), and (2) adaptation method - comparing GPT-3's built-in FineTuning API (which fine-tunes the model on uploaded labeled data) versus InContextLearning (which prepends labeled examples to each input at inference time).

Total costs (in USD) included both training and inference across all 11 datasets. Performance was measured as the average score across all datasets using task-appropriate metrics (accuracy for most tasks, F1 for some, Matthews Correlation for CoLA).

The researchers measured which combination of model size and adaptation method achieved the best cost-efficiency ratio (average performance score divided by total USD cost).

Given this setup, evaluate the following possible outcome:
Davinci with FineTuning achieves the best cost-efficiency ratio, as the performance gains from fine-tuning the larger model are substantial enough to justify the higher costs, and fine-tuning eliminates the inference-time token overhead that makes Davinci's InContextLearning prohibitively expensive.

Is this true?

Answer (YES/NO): NO